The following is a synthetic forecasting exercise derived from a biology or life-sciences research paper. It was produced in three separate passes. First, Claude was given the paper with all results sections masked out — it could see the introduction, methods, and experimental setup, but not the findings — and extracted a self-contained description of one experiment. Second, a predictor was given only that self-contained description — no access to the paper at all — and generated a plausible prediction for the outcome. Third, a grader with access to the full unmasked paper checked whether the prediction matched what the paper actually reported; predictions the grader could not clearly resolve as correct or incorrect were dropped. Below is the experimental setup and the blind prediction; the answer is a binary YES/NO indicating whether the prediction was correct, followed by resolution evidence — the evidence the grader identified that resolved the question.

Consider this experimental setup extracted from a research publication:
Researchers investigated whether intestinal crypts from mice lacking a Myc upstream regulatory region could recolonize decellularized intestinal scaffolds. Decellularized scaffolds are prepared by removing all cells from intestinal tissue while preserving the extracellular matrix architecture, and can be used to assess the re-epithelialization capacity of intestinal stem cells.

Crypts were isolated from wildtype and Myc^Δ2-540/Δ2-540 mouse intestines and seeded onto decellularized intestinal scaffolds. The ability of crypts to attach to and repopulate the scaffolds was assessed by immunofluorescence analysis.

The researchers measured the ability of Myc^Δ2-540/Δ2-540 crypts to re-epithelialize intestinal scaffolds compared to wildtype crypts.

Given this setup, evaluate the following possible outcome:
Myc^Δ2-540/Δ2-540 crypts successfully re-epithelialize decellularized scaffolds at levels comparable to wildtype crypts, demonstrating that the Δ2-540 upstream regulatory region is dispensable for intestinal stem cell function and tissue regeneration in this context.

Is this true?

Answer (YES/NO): NO